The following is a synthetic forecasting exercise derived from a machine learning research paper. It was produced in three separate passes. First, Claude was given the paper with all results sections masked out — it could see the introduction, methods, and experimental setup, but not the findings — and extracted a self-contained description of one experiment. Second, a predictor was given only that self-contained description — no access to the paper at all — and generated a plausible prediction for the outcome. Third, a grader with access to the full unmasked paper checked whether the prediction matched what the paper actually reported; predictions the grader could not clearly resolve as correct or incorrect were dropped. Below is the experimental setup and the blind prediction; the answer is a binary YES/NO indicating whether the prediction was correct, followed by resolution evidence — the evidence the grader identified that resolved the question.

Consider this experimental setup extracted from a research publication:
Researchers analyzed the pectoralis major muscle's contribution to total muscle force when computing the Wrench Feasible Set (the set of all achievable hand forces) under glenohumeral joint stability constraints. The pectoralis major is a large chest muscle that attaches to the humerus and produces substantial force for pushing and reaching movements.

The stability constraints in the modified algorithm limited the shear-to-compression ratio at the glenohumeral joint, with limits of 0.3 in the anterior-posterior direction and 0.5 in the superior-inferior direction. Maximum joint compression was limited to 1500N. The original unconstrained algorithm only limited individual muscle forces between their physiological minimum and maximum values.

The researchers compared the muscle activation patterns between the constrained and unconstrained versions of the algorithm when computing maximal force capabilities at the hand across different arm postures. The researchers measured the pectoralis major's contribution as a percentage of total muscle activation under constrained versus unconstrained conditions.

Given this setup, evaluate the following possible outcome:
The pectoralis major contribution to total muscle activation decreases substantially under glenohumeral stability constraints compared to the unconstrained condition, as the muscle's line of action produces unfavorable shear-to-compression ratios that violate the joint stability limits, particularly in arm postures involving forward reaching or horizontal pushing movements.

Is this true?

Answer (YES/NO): YES